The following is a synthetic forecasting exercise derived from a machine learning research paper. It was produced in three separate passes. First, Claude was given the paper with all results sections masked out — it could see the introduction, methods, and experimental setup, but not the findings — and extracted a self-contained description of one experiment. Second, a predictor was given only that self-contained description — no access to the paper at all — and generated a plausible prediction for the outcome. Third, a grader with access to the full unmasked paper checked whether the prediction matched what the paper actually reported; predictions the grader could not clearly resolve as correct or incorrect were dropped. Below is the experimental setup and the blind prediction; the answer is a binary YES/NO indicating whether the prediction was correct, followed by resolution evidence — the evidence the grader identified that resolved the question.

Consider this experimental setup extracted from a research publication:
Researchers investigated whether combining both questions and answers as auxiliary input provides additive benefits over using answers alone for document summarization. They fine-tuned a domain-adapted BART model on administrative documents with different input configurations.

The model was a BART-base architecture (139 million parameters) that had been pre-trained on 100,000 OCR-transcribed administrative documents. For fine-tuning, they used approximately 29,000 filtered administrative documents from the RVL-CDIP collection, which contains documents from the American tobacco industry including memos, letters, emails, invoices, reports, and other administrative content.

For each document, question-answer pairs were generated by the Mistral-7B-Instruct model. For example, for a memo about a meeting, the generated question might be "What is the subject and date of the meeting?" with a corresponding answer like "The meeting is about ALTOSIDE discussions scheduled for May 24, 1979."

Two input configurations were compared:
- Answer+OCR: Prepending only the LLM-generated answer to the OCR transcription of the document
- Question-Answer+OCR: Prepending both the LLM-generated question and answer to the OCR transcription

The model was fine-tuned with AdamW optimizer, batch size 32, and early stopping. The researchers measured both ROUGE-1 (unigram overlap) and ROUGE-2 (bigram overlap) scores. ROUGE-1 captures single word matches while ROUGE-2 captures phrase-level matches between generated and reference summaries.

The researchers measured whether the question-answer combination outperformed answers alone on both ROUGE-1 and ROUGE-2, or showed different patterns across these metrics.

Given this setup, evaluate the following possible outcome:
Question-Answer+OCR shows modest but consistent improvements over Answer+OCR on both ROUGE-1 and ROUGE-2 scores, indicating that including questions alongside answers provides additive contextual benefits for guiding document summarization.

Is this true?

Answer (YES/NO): NO